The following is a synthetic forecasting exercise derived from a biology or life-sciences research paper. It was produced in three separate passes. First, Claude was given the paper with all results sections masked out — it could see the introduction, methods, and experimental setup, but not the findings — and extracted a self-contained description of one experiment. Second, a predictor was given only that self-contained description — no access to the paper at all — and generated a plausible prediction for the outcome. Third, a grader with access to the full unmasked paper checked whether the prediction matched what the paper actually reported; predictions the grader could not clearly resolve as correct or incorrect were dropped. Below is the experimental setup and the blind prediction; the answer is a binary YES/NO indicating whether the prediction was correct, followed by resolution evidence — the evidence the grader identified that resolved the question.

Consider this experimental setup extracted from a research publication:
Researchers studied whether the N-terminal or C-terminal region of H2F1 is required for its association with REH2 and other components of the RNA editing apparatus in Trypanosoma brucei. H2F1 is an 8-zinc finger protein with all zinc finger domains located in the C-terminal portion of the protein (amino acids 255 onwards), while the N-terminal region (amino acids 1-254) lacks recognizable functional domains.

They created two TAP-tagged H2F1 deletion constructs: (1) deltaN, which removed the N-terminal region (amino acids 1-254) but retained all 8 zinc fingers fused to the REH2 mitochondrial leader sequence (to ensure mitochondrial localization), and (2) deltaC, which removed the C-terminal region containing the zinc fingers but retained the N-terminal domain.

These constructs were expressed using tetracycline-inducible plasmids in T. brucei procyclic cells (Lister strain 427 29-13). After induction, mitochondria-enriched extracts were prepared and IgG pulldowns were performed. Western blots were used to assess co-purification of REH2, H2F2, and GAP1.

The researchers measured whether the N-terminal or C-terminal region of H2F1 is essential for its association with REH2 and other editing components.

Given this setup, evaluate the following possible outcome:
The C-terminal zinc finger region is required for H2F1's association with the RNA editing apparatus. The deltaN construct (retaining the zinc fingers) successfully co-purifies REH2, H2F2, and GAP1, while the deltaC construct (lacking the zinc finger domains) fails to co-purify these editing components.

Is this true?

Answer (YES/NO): NO